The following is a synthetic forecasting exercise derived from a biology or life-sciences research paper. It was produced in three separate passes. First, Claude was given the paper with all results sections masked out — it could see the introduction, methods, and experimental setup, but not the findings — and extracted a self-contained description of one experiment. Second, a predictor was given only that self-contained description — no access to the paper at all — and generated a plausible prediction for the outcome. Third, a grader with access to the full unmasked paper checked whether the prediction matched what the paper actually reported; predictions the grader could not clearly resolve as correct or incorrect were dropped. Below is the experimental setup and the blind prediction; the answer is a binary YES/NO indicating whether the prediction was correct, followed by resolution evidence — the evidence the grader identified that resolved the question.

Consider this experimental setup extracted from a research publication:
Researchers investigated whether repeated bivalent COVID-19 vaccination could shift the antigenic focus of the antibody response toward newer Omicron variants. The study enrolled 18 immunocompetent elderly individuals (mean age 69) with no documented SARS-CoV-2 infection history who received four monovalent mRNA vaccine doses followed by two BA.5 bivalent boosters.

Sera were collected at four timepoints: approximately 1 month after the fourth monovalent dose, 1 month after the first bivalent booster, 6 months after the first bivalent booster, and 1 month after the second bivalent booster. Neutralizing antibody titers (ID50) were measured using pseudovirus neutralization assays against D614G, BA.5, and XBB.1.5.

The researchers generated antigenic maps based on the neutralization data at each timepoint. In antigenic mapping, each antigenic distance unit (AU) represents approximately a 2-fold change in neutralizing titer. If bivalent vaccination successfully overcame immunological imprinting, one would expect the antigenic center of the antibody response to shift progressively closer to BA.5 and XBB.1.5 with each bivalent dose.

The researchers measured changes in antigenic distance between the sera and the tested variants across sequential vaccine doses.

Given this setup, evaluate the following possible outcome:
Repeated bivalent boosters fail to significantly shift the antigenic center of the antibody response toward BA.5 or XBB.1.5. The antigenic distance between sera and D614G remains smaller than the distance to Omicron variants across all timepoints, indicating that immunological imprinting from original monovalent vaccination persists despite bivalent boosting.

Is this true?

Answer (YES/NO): NO